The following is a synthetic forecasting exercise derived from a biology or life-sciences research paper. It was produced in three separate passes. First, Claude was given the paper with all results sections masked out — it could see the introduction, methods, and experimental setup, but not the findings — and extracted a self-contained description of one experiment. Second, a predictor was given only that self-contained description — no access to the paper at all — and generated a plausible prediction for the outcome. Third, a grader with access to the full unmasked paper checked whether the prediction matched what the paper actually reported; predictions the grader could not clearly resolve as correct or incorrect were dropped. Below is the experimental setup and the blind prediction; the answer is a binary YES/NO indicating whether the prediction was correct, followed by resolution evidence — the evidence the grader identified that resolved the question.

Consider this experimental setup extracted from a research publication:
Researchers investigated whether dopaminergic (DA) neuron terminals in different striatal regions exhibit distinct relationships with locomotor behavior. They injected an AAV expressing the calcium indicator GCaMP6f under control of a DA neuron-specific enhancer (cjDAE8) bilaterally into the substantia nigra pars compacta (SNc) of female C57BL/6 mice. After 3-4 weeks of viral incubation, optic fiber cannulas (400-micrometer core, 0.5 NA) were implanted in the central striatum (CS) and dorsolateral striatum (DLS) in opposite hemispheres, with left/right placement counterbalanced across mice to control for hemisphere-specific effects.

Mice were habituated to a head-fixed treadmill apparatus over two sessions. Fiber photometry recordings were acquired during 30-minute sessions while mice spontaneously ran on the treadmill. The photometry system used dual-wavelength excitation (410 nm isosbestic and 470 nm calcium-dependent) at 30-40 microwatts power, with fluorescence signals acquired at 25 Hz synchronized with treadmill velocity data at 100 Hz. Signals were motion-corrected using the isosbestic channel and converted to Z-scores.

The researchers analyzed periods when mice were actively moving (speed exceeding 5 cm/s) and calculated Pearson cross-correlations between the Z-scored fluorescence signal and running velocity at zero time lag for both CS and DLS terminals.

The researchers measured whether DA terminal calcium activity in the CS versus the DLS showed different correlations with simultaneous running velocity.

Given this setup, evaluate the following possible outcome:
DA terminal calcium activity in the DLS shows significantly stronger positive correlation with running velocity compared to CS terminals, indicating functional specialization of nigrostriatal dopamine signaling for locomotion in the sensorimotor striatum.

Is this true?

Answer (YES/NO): NO